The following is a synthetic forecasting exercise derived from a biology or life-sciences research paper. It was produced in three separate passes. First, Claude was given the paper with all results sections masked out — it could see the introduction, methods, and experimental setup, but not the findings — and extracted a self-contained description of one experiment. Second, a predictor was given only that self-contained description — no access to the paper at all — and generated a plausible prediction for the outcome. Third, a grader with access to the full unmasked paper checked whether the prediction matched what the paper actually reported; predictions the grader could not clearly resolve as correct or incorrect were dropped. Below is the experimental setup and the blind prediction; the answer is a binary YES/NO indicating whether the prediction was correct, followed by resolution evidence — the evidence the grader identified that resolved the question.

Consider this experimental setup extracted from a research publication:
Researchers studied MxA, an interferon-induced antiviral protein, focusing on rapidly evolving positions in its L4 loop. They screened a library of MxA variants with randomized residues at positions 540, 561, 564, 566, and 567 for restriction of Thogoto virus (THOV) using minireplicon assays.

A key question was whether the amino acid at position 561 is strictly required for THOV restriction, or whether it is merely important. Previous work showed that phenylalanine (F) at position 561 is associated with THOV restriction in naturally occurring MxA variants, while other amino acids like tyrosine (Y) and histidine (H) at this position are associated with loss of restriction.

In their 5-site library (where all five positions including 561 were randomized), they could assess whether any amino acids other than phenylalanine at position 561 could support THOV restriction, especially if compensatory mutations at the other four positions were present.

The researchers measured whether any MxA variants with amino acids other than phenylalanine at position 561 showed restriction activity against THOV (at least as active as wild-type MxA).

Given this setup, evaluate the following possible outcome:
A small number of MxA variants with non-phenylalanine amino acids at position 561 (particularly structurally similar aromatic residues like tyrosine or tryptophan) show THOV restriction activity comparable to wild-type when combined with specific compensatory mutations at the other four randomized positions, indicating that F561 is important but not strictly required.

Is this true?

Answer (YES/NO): YES